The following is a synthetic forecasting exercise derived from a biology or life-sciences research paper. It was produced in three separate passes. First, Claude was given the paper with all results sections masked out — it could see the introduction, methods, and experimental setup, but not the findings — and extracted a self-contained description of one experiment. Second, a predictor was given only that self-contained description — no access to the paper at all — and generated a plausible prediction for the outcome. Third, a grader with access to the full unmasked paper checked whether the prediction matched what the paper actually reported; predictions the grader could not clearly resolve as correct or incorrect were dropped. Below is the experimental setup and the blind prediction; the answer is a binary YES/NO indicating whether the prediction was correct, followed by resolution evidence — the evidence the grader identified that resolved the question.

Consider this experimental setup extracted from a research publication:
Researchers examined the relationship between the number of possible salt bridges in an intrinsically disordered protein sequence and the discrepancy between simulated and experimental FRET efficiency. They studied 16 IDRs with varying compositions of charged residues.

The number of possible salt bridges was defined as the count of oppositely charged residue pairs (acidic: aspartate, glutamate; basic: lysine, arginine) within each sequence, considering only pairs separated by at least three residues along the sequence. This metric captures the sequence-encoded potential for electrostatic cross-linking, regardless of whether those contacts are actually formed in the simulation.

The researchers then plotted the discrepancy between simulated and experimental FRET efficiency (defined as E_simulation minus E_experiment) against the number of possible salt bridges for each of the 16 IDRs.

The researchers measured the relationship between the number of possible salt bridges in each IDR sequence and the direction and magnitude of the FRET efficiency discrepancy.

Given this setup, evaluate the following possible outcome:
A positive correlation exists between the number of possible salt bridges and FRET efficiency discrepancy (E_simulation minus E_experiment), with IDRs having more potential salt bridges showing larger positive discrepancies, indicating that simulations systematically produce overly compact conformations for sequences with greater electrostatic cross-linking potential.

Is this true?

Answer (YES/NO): YES